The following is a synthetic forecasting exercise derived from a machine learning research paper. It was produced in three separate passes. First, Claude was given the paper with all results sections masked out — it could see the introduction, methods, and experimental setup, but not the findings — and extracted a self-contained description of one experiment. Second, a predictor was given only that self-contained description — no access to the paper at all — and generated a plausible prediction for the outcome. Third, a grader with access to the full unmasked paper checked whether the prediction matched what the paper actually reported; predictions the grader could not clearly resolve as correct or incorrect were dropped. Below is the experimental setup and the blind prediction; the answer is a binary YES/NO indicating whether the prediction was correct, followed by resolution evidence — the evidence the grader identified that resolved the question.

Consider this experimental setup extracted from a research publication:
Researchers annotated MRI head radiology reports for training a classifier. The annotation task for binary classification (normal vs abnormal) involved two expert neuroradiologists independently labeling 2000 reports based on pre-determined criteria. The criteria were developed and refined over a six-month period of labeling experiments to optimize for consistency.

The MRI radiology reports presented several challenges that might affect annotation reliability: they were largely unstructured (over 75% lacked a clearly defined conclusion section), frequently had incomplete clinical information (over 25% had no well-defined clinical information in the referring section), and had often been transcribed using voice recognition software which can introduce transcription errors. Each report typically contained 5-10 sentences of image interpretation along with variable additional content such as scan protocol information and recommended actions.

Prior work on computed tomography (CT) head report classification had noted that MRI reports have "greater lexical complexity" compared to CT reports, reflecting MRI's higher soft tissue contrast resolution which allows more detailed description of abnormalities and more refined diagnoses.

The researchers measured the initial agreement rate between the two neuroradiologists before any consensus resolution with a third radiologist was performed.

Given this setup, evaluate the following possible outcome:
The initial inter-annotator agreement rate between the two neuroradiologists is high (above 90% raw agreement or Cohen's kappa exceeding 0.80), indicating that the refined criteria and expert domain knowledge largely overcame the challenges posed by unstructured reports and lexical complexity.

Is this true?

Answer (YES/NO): YES